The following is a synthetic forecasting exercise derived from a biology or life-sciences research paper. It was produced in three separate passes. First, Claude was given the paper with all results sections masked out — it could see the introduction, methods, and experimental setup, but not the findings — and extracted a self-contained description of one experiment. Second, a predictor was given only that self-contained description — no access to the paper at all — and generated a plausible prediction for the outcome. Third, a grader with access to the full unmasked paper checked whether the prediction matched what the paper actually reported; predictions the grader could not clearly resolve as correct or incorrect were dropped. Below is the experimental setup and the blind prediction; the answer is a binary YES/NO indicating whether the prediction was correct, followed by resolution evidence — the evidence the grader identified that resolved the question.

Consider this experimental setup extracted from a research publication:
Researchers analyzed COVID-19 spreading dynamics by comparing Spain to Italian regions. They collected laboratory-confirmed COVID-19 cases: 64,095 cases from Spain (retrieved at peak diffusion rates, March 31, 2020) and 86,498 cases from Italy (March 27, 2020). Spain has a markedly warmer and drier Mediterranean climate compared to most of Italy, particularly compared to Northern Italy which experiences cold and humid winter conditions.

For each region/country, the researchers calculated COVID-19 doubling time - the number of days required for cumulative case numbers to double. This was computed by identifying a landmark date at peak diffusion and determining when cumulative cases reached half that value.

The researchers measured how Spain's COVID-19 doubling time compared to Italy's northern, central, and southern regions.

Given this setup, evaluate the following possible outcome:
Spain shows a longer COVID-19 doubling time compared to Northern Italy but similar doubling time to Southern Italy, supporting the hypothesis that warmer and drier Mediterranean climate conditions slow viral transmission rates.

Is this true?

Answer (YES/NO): NO